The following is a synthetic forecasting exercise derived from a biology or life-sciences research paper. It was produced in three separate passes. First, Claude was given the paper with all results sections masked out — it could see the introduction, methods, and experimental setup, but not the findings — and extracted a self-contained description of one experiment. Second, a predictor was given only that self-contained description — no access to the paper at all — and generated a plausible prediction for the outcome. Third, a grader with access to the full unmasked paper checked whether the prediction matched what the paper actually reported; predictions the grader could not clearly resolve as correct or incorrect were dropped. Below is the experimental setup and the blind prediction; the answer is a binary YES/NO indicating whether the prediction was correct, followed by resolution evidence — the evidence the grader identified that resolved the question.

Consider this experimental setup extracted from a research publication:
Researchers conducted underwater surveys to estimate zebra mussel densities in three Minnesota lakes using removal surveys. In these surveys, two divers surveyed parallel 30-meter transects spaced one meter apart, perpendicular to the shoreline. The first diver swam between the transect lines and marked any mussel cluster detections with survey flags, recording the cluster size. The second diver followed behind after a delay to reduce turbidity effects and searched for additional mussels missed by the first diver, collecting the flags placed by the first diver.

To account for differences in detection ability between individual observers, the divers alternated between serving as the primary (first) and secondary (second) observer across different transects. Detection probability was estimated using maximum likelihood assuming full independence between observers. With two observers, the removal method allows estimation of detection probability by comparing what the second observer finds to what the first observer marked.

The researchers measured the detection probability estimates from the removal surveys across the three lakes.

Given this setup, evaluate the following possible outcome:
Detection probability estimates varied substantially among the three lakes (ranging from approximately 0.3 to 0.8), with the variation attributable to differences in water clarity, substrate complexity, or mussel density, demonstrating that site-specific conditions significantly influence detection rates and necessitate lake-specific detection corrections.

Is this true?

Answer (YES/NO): NO